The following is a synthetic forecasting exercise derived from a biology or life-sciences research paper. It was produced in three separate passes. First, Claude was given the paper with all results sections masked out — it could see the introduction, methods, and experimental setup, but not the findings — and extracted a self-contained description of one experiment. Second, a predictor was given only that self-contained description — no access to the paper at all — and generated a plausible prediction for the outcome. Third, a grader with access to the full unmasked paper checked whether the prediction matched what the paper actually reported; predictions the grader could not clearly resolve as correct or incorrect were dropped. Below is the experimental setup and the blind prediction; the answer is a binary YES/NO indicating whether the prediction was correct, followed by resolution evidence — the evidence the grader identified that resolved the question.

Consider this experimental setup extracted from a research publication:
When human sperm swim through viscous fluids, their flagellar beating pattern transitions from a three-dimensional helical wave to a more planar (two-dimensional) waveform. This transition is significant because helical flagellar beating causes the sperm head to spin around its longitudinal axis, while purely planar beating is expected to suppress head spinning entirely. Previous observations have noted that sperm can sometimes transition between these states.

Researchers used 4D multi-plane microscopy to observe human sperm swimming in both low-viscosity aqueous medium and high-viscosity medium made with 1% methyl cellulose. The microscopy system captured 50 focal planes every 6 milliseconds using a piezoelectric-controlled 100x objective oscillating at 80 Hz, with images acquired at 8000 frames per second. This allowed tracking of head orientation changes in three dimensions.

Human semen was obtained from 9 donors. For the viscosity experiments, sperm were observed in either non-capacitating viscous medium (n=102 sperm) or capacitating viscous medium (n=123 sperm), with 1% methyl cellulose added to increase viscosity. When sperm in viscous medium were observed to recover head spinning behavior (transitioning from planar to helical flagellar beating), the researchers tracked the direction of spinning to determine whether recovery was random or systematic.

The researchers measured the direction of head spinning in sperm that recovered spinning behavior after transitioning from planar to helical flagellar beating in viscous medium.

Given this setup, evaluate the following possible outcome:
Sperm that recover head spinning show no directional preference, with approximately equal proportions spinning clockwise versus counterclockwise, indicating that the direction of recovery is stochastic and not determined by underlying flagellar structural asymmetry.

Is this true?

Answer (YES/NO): NO